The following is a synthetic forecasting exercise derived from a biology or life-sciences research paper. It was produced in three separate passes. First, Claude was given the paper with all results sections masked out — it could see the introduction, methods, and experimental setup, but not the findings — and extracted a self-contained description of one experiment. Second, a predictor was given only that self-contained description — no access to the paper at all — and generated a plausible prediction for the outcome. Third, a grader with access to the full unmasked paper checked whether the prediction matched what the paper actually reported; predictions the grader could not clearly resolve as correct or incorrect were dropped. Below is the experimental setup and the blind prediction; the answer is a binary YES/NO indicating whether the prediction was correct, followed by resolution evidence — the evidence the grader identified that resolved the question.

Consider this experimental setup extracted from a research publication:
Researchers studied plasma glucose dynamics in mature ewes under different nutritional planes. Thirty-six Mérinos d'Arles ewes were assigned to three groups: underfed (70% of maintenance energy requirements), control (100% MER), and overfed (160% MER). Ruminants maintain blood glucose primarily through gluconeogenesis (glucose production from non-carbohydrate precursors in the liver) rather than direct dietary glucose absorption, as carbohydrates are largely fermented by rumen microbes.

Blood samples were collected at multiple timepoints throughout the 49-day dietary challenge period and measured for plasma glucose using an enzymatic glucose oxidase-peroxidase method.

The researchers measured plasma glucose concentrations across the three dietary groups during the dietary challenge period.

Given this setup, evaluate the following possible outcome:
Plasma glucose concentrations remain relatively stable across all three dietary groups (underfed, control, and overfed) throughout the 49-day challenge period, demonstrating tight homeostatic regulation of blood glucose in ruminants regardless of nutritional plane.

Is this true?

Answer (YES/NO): NO